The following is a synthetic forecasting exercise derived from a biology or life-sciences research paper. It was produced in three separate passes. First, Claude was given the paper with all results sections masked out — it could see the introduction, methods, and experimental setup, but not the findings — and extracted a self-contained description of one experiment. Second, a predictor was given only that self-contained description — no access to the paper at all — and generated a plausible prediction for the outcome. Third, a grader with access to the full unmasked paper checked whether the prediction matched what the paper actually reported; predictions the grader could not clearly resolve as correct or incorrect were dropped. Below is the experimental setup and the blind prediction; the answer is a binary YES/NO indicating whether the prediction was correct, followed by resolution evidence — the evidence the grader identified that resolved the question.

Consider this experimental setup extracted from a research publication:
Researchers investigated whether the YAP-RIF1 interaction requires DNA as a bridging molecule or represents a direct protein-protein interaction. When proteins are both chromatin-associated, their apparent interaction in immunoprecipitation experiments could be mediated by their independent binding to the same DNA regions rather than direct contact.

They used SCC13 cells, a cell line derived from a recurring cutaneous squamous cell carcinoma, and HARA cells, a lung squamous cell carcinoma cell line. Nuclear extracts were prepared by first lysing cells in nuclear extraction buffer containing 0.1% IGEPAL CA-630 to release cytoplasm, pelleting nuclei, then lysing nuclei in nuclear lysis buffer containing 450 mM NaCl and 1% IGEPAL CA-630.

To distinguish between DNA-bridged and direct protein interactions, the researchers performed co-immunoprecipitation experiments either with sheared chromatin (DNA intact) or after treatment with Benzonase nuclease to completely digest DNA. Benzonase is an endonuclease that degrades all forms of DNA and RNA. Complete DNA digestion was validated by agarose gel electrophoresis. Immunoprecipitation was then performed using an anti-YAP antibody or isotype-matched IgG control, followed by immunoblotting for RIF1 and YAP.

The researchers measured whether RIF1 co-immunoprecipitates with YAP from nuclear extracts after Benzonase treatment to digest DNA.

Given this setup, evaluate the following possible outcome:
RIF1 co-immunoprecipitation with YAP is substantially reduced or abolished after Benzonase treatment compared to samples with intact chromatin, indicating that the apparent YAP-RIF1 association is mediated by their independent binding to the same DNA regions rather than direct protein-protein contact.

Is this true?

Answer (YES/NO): NO